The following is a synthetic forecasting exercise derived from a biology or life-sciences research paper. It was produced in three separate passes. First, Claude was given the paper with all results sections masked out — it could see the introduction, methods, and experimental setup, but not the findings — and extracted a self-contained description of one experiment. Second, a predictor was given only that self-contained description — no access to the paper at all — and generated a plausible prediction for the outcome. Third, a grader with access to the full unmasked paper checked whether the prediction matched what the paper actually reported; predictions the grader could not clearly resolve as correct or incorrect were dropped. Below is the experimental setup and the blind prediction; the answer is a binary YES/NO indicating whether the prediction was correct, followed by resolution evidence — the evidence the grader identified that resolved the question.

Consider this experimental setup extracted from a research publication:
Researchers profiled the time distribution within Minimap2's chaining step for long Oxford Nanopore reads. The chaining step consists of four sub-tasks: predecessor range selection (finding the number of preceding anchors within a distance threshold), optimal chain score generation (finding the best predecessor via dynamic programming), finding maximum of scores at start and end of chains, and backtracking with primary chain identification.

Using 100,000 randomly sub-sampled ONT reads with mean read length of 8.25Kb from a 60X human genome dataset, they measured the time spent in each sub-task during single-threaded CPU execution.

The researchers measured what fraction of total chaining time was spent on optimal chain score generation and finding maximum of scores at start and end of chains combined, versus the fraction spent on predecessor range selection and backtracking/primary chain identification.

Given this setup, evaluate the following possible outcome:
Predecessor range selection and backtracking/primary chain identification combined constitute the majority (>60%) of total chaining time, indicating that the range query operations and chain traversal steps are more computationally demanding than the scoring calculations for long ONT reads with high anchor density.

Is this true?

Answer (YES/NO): NO